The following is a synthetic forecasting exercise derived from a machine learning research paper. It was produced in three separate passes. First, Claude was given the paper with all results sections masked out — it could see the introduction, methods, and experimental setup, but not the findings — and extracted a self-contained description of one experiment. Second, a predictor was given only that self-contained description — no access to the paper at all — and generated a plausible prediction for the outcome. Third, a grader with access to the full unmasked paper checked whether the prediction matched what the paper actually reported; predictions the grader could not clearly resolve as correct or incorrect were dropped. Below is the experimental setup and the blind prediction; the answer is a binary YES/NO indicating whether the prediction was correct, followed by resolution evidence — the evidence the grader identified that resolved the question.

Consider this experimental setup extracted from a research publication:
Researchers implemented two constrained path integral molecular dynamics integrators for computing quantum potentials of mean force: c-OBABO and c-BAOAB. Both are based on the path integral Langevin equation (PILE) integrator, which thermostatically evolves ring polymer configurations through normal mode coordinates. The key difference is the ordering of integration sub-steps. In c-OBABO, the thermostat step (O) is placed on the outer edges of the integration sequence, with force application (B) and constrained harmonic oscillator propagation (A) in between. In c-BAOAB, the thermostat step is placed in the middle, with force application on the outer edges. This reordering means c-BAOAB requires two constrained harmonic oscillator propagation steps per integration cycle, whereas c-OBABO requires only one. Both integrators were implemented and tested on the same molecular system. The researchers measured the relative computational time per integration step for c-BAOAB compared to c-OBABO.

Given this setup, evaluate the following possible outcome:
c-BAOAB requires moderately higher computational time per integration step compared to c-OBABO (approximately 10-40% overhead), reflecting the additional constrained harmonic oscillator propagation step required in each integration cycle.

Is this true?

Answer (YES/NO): YES